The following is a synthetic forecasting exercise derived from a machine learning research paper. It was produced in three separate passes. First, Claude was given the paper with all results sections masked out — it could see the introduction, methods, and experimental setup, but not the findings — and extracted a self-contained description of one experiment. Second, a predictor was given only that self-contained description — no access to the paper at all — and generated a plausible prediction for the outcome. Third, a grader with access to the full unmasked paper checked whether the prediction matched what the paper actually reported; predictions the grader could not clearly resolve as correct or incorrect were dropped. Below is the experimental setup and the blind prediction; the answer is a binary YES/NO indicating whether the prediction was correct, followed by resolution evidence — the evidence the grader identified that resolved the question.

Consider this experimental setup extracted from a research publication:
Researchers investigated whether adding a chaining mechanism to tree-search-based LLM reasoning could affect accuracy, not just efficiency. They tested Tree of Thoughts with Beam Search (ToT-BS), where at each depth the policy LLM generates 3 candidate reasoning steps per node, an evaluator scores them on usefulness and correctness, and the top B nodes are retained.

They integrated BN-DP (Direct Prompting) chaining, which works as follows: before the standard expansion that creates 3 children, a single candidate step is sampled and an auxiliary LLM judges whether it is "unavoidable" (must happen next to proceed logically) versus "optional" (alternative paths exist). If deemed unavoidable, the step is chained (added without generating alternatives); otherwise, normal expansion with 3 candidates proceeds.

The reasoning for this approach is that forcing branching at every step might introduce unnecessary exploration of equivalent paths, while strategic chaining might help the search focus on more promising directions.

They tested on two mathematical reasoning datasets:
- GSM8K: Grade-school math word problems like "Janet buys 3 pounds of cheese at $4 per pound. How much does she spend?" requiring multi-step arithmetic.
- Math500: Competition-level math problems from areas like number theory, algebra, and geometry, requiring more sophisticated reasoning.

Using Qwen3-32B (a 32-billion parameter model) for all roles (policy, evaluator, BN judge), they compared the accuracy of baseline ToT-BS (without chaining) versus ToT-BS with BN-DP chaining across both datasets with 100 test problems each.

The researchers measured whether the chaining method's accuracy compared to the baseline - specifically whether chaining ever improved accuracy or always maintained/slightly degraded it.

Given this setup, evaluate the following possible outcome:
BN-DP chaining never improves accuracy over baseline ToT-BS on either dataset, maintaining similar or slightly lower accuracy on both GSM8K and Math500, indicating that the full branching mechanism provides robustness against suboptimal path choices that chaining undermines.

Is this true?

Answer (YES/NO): YES